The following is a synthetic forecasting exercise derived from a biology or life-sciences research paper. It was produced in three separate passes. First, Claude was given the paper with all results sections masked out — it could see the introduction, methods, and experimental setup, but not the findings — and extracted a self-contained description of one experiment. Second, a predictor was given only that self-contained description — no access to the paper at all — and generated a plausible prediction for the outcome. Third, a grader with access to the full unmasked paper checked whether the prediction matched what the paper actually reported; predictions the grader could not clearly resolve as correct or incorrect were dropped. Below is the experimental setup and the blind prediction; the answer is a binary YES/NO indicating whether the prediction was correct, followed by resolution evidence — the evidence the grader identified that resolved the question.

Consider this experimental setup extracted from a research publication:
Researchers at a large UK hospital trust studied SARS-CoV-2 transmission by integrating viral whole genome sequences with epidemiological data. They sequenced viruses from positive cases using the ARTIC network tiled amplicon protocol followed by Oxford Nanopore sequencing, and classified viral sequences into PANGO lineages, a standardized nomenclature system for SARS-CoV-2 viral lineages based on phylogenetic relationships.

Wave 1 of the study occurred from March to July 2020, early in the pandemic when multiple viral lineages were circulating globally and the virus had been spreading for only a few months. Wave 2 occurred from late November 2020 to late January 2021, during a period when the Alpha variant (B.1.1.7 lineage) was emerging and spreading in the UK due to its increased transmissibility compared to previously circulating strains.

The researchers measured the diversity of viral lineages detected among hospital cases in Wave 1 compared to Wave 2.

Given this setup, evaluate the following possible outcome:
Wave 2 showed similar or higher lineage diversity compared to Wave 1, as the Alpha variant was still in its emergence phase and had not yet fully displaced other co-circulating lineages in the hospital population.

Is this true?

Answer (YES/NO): NO